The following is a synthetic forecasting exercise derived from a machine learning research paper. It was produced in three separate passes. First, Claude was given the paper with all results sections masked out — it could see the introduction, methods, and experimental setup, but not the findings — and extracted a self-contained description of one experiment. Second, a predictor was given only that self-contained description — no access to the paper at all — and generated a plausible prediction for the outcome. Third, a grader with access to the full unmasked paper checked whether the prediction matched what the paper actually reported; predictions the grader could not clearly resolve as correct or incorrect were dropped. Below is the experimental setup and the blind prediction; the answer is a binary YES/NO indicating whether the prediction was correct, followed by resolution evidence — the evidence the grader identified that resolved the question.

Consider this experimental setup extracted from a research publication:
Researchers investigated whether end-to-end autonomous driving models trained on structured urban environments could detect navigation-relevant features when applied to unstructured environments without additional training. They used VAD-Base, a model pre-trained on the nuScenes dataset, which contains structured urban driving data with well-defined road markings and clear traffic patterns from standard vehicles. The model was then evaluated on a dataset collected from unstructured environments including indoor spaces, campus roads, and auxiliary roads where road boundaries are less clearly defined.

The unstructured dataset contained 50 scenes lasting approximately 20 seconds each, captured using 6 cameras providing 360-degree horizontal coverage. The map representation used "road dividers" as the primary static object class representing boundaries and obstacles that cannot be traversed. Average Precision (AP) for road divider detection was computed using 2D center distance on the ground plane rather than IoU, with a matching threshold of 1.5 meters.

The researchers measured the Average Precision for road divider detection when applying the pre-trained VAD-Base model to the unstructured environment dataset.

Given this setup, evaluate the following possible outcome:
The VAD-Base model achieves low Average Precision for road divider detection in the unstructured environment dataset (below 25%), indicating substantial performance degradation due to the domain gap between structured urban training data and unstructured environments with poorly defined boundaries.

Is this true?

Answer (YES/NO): YES